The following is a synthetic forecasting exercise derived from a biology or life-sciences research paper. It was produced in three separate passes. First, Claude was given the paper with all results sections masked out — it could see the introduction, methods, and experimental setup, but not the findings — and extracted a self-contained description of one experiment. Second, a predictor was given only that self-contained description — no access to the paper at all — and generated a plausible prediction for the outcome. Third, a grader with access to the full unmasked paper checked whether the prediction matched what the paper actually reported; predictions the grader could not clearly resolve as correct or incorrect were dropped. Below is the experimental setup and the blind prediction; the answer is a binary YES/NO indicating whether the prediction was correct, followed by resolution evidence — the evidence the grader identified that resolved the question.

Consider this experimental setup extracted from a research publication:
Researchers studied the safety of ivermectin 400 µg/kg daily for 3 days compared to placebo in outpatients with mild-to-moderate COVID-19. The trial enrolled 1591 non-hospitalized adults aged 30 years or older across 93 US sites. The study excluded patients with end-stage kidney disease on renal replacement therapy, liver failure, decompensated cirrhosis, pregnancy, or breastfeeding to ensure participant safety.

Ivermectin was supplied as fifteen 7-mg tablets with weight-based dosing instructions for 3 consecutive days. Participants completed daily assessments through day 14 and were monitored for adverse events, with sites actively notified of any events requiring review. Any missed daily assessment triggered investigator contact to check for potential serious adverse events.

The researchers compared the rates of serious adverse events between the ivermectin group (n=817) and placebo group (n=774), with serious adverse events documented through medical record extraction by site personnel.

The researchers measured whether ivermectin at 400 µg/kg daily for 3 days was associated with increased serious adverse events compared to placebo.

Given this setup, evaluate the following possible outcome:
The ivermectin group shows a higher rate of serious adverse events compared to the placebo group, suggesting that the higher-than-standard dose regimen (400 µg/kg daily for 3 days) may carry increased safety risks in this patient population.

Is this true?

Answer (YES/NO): NO